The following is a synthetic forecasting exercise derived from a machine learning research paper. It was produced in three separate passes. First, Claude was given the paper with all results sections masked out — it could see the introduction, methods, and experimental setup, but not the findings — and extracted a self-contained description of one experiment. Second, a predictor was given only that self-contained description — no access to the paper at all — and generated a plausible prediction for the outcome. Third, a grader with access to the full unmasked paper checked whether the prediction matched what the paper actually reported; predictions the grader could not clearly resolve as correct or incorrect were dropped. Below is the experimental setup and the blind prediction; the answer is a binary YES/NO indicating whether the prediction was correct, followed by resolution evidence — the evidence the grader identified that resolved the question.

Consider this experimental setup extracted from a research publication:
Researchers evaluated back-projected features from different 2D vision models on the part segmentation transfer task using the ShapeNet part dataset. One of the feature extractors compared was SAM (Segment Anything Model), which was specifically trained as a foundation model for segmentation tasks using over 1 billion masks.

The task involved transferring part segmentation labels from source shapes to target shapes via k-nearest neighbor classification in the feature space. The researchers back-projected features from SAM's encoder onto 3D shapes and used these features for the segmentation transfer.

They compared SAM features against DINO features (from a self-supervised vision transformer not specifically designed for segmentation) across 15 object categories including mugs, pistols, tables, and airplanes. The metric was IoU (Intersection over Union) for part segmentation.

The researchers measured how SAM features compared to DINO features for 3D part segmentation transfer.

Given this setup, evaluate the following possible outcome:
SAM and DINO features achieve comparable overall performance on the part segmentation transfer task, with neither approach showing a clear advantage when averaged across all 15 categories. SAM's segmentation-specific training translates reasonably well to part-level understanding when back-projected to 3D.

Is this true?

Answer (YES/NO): NO